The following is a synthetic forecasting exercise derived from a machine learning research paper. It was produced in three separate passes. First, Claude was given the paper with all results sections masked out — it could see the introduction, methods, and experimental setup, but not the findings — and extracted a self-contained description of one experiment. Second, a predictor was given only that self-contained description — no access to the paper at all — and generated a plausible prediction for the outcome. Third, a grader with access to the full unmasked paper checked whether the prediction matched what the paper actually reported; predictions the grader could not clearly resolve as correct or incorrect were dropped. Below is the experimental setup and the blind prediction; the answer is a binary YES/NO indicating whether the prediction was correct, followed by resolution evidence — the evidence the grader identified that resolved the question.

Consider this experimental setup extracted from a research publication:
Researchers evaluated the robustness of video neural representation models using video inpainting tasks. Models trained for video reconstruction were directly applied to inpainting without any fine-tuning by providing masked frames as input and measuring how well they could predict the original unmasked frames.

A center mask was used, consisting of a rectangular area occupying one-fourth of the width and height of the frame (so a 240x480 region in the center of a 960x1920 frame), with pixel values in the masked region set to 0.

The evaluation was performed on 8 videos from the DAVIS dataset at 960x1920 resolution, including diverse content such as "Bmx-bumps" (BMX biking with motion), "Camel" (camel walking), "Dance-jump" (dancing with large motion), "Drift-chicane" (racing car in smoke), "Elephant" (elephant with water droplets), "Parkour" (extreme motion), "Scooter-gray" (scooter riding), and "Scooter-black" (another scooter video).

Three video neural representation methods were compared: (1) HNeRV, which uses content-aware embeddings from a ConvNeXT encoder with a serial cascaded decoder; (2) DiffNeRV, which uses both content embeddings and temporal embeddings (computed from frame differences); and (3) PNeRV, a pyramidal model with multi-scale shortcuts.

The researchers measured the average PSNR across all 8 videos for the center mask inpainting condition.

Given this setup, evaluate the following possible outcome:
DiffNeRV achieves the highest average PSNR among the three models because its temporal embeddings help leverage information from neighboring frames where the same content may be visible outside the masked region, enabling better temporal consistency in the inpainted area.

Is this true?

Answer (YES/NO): NO